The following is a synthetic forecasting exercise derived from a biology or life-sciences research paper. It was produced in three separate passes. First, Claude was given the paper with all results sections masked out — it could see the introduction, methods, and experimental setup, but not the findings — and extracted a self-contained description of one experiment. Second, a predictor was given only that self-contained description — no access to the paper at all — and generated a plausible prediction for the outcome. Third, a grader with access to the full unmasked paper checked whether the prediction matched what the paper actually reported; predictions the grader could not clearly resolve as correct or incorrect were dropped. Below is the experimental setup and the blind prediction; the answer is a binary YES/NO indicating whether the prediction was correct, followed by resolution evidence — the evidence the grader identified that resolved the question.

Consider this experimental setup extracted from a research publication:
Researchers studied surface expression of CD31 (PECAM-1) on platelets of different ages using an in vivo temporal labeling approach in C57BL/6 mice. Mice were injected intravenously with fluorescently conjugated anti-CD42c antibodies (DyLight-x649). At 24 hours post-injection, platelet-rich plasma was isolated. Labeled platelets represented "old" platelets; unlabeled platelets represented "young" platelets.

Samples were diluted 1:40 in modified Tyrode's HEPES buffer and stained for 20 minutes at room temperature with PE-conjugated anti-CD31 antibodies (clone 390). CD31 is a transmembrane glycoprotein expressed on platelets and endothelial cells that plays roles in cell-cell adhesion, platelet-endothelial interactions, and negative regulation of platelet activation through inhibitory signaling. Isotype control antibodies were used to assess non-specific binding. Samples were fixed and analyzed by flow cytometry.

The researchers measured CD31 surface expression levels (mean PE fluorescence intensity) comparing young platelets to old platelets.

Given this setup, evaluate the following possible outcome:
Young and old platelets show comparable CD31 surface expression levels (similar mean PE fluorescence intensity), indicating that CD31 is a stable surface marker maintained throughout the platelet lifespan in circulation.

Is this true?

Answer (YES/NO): NO